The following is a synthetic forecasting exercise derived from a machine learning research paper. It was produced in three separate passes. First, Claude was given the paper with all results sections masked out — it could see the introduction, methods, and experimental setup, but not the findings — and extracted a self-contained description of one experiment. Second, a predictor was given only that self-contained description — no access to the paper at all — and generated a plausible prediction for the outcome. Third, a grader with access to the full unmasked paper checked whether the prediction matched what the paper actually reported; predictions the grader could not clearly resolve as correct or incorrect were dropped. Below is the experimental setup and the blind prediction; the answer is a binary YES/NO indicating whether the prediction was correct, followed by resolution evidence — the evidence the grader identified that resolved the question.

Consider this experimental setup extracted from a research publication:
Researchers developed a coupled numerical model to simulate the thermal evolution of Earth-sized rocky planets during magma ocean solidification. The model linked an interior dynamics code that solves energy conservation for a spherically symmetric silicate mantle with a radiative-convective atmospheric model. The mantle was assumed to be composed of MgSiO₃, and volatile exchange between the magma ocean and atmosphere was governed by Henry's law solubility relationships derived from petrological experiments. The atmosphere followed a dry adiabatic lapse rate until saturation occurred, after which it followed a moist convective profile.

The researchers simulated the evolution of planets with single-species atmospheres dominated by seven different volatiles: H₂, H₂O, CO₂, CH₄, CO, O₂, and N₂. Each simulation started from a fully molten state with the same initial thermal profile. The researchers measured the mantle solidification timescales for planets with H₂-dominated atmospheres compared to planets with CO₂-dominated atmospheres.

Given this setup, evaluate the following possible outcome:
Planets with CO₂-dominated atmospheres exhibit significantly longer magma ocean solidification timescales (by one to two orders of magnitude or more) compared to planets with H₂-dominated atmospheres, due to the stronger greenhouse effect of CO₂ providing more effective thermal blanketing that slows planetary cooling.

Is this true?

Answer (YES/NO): NO